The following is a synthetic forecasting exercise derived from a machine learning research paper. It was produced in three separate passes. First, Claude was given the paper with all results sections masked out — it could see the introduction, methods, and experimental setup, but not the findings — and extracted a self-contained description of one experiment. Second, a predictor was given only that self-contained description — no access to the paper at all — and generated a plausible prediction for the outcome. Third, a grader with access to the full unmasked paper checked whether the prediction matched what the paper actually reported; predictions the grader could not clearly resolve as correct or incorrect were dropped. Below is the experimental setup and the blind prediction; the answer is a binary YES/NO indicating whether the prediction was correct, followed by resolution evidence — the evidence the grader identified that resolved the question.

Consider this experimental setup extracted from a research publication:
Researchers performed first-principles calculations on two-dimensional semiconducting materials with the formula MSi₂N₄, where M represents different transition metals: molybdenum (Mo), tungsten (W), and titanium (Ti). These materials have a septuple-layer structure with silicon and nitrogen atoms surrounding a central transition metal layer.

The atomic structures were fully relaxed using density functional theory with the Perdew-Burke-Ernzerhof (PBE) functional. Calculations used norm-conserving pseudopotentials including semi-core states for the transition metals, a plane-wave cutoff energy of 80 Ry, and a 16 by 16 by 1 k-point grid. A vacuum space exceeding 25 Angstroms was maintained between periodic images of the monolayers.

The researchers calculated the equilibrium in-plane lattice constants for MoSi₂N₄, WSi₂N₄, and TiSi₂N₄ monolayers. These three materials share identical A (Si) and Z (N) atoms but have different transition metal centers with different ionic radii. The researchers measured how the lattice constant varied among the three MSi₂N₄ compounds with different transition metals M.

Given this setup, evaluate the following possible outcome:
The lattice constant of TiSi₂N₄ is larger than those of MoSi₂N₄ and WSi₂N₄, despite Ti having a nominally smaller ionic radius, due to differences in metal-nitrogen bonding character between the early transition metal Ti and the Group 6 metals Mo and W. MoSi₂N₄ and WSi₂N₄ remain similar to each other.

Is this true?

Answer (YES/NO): YES